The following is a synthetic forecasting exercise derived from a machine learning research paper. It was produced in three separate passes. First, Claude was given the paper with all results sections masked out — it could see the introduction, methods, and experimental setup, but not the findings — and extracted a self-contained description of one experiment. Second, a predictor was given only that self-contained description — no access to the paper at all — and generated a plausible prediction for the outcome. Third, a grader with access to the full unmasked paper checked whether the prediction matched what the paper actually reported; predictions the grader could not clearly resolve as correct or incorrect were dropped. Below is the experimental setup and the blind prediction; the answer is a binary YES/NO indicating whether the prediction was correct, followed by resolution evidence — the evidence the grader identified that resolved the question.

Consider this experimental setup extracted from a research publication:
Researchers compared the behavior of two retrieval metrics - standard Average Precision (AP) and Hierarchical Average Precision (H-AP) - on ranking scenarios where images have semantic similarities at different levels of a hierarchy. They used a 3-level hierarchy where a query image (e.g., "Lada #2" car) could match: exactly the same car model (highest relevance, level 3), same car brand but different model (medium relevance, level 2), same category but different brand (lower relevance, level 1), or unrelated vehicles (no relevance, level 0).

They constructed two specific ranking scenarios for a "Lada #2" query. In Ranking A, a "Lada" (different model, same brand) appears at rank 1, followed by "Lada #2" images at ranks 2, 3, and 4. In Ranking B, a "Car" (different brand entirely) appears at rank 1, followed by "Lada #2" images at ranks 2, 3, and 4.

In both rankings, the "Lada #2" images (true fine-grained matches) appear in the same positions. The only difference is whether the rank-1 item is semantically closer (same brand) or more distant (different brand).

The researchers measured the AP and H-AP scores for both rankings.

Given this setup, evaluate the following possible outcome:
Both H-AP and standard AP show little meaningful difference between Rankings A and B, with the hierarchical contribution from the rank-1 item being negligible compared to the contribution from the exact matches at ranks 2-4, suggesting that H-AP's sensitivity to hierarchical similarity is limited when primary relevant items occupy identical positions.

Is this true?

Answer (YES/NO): NO